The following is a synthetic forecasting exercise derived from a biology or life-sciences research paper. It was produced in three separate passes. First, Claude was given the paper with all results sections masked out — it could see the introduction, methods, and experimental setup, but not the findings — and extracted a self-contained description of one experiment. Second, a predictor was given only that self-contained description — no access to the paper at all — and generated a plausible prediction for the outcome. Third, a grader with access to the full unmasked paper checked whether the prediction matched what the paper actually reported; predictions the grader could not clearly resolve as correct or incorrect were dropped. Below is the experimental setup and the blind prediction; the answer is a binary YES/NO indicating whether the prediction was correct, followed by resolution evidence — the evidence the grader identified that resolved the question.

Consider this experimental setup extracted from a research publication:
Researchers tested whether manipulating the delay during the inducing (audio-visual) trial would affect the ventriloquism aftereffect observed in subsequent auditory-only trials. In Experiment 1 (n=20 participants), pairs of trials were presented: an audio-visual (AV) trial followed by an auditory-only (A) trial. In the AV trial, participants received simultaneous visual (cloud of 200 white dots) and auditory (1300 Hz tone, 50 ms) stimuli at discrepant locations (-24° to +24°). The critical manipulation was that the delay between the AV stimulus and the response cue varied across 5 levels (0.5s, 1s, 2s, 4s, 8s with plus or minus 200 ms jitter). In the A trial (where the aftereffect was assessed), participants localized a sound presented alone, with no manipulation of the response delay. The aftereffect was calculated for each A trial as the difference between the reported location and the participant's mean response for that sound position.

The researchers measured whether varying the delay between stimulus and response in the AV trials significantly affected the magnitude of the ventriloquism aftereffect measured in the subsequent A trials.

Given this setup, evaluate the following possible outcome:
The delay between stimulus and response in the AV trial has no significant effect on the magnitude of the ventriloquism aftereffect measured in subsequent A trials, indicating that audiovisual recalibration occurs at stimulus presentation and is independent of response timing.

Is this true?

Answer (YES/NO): YES